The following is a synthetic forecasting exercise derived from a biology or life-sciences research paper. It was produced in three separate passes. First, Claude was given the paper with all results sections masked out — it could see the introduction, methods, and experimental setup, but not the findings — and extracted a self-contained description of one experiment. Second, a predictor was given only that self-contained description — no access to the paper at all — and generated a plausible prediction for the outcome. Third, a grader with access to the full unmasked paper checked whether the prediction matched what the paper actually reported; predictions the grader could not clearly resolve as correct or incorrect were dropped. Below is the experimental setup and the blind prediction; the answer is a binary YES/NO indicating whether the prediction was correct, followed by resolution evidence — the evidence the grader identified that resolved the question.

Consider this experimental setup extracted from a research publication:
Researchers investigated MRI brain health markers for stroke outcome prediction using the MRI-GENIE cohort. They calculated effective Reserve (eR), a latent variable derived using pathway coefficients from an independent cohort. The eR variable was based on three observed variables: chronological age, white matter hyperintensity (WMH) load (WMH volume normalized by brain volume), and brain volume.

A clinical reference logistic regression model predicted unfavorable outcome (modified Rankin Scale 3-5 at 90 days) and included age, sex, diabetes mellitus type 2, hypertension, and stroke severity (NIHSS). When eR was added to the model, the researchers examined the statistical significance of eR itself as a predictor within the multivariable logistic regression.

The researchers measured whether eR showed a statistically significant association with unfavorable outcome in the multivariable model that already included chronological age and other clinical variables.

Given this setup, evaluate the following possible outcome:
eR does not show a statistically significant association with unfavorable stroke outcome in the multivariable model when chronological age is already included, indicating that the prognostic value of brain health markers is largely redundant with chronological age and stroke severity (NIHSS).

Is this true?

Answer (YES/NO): NO